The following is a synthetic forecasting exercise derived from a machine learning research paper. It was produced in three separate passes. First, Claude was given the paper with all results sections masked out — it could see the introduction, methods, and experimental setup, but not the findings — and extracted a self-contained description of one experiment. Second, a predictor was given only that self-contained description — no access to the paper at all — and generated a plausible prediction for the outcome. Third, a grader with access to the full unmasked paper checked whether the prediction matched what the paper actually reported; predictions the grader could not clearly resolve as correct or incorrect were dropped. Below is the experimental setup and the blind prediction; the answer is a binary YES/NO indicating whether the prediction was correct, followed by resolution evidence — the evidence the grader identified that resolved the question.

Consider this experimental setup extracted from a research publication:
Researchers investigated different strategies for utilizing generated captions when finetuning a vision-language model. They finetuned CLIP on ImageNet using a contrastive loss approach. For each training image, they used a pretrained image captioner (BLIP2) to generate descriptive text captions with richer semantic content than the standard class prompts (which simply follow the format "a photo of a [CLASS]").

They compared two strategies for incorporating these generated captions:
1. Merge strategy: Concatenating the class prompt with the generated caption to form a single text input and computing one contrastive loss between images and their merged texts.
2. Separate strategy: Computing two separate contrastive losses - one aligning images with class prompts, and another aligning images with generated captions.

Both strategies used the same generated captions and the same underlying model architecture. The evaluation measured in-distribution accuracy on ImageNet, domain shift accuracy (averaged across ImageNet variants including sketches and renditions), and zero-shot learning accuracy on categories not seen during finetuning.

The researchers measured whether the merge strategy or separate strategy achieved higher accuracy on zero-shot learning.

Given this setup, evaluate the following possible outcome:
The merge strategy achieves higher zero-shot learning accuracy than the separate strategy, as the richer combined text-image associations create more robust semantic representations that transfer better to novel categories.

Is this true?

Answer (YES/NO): NO